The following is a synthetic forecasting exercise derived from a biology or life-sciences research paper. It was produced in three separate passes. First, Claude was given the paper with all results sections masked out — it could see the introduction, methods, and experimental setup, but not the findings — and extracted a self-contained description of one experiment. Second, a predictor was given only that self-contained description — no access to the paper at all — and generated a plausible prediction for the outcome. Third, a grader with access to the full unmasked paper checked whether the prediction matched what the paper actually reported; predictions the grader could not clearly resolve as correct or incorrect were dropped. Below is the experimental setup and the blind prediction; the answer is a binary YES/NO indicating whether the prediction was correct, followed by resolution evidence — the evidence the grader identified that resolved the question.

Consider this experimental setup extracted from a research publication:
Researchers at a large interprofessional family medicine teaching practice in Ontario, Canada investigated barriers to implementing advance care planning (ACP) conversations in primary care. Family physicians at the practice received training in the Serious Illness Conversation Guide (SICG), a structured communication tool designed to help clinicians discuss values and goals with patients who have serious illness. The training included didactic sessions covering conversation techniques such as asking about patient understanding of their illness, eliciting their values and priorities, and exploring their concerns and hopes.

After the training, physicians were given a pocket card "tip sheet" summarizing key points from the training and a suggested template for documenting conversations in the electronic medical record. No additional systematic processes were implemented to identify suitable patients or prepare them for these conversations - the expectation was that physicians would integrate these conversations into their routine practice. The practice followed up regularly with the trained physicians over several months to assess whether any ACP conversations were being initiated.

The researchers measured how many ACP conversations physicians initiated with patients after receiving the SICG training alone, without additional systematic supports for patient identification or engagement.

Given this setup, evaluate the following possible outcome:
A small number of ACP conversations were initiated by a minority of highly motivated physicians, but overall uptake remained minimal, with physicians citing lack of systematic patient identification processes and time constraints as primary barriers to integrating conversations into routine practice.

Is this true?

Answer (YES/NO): NO